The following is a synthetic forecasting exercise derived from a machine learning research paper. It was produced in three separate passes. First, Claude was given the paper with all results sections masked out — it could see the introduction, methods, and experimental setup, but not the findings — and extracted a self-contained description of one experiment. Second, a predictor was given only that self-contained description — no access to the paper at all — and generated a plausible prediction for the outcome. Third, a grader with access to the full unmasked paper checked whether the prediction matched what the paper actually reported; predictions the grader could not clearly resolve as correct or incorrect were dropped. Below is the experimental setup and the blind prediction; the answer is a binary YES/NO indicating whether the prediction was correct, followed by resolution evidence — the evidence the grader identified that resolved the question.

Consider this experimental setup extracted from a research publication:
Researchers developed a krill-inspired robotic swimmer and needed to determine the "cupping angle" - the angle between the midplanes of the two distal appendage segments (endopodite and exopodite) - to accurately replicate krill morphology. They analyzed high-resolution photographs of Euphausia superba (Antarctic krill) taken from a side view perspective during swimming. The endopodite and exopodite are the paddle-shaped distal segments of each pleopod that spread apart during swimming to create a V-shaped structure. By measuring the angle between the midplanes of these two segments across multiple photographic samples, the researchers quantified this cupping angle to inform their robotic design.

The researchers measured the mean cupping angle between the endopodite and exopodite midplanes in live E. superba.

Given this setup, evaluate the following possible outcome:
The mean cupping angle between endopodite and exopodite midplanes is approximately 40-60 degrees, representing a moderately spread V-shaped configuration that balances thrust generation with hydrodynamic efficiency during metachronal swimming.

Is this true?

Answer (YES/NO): NO